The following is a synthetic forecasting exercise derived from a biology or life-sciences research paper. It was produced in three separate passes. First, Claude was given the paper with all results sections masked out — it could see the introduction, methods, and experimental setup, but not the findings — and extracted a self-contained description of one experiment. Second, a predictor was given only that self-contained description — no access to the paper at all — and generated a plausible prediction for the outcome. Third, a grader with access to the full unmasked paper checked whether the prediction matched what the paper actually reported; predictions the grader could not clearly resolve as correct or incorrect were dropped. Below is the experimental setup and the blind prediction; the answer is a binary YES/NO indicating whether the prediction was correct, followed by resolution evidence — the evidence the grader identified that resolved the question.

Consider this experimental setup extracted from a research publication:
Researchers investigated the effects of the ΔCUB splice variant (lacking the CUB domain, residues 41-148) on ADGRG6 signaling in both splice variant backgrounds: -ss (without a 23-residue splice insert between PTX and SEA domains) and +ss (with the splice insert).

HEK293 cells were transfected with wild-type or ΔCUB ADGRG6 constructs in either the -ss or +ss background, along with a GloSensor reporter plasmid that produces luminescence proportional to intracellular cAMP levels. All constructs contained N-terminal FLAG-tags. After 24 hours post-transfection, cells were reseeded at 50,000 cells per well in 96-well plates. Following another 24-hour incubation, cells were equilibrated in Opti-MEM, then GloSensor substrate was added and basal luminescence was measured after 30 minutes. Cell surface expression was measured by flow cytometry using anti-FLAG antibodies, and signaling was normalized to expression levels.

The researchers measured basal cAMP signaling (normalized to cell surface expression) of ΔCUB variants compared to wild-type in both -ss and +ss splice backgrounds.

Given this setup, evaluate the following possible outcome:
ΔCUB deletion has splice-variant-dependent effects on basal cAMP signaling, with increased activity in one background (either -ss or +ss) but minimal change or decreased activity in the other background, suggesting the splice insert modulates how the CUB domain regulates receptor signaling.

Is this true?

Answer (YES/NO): NO